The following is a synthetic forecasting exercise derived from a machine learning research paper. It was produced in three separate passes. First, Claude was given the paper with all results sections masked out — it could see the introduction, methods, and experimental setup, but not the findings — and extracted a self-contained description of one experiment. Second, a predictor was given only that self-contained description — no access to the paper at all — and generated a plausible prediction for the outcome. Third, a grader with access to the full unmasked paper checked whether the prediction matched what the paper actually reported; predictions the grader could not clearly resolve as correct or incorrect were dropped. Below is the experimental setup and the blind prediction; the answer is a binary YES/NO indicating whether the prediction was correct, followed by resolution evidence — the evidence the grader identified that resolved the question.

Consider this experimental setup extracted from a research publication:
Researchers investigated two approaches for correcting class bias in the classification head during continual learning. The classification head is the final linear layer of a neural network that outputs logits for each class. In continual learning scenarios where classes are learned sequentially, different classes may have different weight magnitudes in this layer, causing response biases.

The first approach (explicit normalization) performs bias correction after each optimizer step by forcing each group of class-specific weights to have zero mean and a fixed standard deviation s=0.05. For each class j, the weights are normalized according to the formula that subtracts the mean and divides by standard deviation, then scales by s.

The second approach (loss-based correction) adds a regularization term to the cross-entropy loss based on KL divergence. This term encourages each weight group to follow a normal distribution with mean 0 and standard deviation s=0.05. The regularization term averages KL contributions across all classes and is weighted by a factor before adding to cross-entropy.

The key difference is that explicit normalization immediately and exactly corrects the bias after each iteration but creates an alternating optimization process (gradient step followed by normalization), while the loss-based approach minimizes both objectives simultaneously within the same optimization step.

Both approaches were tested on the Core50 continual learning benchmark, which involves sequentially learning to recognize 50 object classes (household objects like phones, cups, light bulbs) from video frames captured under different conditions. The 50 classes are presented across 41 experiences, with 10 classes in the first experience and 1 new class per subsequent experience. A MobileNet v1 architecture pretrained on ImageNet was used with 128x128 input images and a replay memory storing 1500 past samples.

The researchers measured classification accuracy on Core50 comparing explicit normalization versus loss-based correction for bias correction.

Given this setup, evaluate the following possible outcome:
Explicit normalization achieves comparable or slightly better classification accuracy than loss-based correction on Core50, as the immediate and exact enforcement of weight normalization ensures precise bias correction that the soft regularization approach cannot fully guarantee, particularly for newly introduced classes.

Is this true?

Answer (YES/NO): NO